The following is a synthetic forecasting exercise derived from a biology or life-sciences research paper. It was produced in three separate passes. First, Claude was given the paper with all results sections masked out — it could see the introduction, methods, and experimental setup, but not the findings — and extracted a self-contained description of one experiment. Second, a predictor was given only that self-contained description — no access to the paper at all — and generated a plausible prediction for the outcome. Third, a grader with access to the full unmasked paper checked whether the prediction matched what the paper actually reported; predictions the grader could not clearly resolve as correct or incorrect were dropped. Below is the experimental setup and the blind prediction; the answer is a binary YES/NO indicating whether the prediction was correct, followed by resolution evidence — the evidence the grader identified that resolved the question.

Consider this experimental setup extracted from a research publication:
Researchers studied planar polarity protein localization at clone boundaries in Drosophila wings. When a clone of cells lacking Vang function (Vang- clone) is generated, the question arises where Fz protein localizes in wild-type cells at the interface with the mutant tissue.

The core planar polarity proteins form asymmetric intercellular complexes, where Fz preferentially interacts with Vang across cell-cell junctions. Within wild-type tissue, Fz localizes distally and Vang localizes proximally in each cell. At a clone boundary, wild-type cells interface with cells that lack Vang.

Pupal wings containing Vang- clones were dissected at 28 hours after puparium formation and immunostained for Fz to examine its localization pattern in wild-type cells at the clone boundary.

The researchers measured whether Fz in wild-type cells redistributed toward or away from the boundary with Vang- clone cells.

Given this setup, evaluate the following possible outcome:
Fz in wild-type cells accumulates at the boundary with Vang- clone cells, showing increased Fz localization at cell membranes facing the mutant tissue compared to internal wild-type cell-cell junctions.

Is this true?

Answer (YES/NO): YES